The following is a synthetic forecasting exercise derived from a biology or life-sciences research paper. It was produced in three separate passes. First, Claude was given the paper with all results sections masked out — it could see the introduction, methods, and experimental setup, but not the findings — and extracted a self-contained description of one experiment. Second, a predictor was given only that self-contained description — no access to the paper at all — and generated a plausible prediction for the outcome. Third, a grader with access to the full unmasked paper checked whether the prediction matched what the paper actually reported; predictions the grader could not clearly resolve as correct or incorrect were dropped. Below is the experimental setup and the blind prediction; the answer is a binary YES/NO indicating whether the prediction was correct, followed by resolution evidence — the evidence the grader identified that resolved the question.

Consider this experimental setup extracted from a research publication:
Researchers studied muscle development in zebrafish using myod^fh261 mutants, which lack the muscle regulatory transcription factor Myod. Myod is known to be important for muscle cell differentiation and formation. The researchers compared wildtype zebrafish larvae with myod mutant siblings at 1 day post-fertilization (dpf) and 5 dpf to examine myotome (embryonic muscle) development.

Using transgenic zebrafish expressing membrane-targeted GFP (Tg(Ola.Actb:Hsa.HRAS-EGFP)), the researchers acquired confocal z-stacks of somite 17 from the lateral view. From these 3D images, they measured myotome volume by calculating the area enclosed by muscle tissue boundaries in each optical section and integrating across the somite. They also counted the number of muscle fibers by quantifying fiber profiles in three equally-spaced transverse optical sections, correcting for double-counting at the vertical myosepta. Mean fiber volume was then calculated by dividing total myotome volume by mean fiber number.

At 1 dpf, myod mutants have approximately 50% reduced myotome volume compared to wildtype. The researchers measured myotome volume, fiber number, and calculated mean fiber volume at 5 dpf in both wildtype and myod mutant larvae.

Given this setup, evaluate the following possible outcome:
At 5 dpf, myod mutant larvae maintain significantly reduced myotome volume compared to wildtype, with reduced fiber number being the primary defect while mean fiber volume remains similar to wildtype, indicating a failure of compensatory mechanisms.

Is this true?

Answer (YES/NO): NO